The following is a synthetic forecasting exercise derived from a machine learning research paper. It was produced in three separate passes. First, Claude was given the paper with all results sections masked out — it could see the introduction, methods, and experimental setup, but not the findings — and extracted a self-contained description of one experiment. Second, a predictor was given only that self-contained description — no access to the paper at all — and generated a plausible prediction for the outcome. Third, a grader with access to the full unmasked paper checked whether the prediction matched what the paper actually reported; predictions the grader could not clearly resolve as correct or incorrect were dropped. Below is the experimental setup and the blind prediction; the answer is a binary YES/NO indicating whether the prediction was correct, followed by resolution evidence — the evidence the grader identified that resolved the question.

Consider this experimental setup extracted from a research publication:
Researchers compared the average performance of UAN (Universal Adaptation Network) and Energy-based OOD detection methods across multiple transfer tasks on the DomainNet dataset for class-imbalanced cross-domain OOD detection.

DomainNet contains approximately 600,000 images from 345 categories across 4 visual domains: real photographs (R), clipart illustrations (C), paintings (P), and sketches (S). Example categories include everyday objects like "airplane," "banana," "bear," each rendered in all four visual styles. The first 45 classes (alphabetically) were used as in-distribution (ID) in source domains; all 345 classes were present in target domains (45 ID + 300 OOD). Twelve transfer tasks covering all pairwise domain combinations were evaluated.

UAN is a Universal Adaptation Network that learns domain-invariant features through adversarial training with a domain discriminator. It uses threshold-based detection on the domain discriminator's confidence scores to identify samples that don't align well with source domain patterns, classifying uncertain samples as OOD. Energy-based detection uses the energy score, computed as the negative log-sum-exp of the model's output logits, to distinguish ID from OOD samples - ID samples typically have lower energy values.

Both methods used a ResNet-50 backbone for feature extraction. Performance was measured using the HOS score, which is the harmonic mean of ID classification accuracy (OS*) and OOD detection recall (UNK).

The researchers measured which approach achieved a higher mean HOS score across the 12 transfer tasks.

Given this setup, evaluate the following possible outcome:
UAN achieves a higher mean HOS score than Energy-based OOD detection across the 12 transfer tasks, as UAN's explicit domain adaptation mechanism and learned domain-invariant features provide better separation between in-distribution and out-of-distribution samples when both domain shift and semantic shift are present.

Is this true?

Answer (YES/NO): NO